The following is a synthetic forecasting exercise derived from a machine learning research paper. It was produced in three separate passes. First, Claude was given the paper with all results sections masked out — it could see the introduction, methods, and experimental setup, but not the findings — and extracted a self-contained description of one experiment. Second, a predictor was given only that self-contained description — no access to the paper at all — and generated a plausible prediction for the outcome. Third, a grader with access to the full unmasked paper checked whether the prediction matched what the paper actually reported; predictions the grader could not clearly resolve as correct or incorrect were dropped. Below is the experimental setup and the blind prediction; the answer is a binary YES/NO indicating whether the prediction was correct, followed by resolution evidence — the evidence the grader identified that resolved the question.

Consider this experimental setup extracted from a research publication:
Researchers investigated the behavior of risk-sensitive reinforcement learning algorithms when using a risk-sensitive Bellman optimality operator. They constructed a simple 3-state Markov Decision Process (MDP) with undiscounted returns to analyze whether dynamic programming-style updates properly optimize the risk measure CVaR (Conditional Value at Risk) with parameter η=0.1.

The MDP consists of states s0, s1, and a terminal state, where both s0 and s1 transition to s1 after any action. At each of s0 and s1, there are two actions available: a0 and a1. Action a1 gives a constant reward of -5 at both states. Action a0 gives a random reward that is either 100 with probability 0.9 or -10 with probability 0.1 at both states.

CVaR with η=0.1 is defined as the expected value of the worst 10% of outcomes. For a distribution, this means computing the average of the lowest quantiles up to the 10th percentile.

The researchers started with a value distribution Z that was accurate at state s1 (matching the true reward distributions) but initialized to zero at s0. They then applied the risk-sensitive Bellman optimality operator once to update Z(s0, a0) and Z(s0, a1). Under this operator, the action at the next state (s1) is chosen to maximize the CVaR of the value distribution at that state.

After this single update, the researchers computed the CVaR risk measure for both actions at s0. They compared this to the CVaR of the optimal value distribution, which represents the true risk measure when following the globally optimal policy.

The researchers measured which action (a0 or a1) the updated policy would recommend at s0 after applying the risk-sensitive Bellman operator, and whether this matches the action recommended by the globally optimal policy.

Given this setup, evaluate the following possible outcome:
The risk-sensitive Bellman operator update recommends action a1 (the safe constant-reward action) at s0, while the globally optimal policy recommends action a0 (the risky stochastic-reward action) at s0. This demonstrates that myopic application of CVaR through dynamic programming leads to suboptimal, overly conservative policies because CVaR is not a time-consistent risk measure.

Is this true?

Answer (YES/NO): YES